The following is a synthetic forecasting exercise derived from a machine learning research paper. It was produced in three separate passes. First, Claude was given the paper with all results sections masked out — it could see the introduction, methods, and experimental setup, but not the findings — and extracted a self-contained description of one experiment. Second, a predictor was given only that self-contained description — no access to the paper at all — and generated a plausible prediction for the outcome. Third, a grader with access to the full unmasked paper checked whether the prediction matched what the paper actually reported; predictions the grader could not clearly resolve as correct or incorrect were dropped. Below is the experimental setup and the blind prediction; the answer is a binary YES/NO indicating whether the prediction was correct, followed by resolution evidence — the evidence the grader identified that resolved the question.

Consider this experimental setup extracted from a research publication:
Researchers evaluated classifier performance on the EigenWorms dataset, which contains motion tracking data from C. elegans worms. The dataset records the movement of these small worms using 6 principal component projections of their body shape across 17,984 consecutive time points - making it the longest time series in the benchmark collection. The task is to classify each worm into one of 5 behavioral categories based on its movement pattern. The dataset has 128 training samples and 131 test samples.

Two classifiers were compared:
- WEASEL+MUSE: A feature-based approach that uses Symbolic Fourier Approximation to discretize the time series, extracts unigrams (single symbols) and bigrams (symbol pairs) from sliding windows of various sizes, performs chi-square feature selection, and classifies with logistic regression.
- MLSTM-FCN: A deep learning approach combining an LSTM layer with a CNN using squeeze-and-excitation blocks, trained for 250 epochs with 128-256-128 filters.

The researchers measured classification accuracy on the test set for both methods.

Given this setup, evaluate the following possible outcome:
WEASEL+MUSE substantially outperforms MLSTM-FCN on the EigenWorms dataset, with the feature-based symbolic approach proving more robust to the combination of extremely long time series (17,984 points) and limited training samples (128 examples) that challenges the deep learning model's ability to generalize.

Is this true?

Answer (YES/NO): YES